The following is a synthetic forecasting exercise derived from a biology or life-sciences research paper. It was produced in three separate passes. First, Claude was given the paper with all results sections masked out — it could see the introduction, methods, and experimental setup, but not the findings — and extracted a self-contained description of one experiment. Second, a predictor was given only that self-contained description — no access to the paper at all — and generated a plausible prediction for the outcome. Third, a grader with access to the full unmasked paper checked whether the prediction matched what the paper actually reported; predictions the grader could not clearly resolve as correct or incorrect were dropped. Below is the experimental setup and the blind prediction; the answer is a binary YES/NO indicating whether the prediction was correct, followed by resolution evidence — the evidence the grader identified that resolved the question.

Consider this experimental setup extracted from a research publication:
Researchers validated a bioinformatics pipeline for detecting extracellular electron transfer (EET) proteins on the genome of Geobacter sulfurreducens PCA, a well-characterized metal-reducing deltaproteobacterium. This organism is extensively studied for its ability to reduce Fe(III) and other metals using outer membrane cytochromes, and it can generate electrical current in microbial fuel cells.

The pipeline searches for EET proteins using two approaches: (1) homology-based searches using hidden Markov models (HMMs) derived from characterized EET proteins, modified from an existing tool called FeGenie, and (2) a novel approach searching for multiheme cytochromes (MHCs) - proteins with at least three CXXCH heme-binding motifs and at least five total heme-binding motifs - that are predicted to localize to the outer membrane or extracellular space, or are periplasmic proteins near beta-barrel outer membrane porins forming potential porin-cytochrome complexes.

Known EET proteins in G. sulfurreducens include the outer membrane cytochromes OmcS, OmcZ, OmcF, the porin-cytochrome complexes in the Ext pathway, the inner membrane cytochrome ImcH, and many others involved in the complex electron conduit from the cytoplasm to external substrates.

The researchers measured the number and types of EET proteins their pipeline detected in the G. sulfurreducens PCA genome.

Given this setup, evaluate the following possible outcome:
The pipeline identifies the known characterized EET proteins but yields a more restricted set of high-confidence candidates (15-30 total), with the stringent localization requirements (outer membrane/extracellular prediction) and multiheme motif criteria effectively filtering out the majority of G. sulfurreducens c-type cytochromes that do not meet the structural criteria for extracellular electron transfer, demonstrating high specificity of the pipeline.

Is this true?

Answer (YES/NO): NO